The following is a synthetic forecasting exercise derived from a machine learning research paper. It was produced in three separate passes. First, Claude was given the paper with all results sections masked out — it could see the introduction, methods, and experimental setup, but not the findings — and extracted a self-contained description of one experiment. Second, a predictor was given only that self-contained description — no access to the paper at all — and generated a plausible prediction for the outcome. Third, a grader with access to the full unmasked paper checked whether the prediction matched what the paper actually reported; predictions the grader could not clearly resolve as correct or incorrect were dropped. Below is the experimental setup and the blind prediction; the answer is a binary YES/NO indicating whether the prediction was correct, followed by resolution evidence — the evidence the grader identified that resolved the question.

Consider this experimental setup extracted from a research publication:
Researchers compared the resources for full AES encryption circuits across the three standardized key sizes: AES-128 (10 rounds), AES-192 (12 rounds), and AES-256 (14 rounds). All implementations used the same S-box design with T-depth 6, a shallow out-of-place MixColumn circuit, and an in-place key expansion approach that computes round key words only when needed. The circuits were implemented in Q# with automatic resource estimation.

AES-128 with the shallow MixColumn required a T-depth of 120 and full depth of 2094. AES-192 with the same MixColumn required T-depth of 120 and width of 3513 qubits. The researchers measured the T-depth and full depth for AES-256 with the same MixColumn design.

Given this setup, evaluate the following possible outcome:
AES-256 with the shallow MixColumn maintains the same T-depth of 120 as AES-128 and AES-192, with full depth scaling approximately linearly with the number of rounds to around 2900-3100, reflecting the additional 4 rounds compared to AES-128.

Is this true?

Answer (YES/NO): NO